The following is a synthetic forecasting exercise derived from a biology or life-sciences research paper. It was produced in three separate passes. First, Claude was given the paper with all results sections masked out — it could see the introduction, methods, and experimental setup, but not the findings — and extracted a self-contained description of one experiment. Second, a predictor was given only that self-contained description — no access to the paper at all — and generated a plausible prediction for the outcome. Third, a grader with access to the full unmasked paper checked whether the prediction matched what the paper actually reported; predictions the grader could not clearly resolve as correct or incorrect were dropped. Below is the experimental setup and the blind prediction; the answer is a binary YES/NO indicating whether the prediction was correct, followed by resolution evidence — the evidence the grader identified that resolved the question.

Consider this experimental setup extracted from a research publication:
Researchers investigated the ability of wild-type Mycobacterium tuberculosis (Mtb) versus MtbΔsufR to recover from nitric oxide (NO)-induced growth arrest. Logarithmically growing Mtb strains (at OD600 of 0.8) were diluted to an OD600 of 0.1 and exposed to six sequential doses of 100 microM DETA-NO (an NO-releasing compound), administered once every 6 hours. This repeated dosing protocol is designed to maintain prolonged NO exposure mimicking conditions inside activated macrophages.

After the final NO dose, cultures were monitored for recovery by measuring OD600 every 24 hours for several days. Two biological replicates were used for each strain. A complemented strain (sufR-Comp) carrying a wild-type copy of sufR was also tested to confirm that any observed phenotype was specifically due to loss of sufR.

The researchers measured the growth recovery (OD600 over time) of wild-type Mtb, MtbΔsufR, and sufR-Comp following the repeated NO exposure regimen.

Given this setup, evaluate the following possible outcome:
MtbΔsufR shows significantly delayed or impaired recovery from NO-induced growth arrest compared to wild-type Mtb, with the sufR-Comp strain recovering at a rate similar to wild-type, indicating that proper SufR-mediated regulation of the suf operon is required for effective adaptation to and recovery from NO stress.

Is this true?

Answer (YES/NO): NO